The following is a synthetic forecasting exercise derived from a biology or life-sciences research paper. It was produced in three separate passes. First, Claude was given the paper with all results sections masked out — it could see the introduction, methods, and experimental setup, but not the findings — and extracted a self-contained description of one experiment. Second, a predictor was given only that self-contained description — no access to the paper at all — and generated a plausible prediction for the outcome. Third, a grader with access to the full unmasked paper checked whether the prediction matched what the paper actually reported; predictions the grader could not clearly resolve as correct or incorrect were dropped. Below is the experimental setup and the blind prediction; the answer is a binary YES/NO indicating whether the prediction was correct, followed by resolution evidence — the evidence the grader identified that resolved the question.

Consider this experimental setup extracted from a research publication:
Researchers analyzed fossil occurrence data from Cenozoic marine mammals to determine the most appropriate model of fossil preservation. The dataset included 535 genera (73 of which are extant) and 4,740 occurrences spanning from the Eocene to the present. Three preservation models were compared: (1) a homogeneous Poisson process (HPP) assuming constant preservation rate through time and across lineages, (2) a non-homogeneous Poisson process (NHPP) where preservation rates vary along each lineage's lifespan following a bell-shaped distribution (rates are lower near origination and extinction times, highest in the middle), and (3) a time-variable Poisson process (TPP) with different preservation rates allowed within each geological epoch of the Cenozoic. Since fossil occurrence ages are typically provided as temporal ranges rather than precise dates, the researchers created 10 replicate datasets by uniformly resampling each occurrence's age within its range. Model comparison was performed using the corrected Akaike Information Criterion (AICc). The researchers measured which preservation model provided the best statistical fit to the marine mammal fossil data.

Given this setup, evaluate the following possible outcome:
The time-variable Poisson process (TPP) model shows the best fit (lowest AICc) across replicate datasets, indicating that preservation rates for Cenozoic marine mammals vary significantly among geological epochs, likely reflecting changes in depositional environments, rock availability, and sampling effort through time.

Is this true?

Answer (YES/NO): YES